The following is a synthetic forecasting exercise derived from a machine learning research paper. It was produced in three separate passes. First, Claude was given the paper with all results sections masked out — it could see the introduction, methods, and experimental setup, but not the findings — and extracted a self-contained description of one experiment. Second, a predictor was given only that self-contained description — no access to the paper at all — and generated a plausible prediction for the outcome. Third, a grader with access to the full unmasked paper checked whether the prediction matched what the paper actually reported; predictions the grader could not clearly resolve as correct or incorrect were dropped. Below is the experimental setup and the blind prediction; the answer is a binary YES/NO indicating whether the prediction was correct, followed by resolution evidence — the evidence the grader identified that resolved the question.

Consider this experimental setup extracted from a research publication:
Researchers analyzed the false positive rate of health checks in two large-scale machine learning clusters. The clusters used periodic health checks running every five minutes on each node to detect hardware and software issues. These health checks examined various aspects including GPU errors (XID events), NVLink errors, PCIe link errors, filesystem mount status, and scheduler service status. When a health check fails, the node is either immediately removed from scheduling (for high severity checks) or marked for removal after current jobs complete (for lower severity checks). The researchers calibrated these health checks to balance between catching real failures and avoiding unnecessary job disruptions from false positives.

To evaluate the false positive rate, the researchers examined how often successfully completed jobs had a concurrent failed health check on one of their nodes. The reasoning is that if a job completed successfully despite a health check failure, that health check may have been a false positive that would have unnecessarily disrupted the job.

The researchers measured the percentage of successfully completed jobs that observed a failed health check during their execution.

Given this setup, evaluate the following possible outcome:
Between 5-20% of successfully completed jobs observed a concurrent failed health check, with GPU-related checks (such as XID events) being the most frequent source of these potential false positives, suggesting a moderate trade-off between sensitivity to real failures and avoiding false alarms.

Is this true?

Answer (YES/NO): NO